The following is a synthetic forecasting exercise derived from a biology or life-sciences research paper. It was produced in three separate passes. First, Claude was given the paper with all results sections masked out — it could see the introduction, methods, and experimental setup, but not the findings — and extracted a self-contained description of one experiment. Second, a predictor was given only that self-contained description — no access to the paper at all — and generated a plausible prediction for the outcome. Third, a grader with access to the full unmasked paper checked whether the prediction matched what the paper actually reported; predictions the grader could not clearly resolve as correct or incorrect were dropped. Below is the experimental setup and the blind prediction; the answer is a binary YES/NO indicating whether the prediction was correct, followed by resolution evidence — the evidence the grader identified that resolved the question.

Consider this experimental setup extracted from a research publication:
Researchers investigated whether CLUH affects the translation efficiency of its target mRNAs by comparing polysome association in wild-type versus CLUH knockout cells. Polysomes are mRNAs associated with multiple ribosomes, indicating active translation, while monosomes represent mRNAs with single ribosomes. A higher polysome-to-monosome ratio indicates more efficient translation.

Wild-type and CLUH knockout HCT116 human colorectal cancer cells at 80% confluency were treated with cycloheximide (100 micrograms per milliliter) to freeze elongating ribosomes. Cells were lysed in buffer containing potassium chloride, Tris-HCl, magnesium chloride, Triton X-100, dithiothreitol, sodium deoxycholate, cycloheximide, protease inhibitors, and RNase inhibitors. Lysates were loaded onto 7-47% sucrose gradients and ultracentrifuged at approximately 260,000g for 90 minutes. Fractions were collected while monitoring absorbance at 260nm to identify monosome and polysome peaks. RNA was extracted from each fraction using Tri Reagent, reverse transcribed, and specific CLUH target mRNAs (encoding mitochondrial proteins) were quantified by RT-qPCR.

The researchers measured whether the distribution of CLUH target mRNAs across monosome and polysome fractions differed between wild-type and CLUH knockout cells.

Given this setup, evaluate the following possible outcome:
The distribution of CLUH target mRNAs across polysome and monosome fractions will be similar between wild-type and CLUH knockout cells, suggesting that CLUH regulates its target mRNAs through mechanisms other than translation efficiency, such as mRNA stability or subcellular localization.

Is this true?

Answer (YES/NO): YES